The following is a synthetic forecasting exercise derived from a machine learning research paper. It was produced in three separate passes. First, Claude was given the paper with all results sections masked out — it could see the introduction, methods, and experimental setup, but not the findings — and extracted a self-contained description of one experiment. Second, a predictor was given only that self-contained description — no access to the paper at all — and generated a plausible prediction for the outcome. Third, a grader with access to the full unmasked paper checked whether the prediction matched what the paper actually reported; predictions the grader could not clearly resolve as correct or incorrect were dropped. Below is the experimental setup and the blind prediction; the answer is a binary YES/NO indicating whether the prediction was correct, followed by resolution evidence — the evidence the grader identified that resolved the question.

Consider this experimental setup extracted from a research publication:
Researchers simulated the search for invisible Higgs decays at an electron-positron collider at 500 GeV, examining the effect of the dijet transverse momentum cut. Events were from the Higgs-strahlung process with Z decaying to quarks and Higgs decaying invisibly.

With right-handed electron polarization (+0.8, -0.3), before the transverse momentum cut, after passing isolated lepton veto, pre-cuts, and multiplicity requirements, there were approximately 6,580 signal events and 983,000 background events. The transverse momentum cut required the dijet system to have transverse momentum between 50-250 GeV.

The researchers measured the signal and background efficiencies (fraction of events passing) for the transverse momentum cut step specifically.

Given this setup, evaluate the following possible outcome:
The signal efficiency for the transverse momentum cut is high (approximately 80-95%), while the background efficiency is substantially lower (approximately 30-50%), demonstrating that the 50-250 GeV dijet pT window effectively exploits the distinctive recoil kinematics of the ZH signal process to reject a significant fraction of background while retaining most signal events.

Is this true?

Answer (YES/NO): NO